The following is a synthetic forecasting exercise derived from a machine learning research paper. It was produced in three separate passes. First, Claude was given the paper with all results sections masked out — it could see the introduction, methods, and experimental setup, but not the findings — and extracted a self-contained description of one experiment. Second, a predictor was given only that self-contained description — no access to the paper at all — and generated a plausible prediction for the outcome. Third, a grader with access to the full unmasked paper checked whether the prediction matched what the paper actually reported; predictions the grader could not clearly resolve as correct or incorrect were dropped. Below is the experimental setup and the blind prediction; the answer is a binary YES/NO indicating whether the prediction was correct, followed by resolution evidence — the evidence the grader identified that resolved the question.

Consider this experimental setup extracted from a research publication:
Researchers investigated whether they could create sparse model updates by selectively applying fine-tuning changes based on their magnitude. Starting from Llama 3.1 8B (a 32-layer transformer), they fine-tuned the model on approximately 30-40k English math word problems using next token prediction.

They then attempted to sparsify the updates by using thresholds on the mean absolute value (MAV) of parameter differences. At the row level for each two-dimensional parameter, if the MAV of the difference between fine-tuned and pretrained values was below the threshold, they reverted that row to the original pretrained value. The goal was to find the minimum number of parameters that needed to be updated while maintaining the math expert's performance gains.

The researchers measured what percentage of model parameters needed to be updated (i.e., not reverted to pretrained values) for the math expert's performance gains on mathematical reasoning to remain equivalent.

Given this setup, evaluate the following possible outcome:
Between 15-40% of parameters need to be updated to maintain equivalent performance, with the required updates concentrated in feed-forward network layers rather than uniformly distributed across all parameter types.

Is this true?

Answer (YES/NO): NO